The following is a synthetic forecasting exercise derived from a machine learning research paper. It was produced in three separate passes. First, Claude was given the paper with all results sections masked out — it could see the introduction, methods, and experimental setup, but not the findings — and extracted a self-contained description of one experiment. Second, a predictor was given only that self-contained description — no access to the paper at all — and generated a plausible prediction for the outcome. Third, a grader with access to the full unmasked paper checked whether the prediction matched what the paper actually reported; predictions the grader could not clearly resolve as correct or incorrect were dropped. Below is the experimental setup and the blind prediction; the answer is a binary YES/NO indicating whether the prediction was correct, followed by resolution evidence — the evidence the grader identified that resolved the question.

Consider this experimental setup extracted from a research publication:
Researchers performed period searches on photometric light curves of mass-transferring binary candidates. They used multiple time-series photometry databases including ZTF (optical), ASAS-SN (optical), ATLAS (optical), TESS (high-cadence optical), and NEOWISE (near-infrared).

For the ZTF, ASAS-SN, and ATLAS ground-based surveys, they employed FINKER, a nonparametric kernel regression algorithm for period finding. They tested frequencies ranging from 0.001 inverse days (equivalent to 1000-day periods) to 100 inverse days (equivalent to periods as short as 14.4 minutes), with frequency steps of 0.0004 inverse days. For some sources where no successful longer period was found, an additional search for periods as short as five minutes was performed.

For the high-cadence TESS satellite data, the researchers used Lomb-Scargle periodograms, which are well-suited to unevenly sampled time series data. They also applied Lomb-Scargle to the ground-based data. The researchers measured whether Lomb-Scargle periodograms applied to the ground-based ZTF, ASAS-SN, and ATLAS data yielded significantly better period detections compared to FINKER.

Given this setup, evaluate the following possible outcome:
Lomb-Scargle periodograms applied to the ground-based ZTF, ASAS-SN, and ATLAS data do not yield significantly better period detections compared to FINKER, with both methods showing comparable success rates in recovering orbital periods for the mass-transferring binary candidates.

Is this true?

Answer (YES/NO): YES